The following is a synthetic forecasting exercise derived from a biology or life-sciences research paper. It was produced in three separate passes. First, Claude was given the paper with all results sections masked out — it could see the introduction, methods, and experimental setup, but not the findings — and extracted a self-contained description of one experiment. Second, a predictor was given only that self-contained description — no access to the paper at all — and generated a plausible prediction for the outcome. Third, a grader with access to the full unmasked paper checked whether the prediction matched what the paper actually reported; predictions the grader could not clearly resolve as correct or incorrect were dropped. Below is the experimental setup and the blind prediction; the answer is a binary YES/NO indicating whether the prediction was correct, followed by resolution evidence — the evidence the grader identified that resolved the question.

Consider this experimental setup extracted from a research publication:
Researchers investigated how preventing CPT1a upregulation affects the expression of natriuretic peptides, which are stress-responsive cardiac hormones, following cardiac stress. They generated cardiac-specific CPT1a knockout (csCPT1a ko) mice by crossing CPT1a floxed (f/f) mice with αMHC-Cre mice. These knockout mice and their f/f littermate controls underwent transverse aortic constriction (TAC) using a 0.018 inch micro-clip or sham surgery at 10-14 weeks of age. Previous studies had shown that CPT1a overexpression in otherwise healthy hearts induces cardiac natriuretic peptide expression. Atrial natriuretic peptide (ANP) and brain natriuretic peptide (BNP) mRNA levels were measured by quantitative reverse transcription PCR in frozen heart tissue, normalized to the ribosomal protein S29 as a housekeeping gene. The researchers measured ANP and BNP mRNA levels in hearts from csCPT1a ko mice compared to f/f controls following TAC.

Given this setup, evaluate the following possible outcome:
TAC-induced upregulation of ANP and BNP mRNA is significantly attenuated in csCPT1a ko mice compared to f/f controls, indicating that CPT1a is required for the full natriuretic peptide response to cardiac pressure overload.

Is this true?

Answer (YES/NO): NO